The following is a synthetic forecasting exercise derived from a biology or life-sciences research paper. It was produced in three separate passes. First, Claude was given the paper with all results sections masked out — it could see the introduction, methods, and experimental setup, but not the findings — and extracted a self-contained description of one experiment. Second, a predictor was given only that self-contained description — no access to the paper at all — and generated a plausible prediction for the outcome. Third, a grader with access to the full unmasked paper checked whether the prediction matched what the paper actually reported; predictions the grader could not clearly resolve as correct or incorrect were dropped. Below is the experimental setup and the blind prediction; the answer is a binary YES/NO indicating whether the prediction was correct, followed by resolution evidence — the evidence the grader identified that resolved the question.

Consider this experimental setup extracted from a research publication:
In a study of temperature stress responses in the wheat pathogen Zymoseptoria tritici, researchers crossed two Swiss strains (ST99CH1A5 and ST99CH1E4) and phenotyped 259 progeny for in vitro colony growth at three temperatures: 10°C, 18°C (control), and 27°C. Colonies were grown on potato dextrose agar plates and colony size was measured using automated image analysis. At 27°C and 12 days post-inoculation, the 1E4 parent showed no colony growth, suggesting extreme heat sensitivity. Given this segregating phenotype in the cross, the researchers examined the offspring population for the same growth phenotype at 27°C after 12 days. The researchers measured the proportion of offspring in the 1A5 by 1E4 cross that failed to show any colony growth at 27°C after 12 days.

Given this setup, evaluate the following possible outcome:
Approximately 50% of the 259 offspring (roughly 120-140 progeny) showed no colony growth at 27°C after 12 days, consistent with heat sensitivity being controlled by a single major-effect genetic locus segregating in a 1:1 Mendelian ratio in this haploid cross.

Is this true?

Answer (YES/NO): NO